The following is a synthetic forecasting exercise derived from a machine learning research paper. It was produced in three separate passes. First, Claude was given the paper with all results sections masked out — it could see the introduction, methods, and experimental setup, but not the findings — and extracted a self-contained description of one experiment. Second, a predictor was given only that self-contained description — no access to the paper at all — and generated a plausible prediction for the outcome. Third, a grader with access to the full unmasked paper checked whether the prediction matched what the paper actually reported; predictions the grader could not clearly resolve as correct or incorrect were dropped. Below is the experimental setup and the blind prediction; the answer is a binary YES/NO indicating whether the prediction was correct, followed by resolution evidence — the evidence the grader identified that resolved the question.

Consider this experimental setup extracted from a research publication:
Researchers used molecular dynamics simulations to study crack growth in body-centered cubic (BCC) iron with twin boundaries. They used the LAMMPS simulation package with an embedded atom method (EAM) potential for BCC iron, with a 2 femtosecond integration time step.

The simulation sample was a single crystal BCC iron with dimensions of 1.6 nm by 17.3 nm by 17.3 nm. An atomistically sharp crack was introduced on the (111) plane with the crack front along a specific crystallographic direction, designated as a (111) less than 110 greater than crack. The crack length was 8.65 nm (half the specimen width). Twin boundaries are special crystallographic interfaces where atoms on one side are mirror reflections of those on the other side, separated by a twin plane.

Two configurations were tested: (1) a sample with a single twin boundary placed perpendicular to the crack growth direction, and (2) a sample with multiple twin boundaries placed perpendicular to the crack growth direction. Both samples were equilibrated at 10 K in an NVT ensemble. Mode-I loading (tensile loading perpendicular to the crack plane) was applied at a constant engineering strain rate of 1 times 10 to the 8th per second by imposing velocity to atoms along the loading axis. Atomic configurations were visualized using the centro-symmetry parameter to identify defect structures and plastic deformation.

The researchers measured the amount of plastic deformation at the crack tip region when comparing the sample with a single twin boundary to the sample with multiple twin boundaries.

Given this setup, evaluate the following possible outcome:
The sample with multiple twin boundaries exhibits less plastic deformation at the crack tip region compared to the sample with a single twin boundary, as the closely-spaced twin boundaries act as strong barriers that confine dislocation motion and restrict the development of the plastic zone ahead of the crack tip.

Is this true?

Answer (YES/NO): NO